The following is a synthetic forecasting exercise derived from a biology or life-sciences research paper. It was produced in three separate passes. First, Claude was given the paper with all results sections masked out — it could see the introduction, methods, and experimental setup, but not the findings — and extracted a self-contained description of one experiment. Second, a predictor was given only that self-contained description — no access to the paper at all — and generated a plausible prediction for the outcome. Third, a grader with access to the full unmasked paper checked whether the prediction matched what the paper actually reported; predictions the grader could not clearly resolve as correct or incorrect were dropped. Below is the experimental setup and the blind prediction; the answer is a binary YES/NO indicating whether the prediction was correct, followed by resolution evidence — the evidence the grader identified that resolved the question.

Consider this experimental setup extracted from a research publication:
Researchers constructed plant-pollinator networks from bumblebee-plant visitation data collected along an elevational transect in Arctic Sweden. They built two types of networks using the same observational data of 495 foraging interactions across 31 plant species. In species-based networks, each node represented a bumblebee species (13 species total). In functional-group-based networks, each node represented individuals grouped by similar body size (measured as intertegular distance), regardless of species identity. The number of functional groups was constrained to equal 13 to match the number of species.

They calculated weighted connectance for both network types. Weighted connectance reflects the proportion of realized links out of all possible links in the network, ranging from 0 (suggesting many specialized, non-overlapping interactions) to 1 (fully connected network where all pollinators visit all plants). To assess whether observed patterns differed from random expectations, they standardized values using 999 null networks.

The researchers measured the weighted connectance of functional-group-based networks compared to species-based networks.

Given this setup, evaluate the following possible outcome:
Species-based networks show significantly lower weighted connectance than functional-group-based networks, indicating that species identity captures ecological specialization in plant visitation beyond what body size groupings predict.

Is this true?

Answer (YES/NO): NO